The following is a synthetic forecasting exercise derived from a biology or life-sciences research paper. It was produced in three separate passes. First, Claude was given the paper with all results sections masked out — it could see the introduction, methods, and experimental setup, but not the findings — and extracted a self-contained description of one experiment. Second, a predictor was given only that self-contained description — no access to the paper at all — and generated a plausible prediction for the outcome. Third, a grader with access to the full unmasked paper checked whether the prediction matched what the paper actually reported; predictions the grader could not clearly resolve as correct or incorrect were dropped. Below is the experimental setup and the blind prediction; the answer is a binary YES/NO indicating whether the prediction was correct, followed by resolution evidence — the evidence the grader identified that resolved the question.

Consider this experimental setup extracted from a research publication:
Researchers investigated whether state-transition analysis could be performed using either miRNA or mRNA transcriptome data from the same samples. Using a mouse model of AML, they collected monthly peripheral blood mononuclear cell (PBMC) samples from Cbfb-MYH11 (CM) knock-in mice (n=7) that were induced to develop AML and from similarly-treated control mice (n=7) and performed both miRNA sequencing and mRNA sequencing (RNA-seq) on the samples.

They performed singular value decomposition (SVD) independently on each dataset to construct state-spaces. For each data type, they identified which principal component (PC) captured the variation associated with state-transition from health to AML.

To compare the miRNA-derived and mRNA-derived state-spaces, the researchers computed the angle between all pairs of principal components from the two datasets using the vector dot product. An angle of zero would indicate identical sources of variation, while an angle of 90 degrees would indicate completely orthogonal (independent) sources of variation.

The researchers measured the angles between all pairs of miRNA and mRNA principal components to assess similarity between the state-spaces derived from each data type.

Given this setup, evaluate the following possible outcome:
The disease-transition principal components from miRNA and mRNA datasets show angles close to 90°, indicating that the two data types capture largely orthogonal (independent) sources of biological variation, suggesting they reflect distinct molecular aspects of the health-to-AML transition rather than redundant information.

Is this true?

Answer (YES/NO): NO